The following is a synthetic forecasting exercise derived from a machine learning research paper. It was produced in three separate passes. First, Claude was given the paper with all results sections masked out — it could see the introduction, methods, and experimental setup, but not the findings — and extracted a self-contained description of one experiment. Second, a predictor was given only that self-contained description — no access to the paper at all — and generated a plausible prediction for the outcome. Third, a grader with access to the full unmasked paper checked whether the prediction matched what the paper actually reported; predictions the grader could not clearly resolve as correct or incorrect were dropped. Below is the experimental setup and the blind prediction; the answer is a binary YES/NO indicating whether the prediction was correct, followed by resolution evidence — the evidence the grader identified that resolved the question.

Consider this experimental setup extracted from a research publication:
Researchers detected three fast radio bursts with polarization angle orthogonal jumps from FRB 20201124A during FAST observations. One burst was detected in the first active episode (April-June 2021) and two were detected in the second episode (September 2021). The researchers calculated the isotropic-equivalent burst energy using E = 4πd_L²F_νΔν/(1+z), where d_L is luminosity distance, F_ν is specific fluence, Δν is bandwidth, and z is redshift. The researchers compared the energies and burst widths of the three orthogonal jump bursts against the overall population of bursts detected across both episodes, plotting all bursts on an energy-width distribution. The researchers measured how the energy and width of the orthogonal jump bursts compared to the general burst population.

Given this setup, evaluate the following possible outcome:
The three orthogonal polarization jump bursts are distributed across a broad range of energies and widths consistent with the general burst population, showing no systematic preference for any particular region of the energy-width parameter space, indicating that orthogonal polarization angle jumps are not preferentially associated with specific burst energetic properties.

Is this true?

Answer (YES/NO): NO